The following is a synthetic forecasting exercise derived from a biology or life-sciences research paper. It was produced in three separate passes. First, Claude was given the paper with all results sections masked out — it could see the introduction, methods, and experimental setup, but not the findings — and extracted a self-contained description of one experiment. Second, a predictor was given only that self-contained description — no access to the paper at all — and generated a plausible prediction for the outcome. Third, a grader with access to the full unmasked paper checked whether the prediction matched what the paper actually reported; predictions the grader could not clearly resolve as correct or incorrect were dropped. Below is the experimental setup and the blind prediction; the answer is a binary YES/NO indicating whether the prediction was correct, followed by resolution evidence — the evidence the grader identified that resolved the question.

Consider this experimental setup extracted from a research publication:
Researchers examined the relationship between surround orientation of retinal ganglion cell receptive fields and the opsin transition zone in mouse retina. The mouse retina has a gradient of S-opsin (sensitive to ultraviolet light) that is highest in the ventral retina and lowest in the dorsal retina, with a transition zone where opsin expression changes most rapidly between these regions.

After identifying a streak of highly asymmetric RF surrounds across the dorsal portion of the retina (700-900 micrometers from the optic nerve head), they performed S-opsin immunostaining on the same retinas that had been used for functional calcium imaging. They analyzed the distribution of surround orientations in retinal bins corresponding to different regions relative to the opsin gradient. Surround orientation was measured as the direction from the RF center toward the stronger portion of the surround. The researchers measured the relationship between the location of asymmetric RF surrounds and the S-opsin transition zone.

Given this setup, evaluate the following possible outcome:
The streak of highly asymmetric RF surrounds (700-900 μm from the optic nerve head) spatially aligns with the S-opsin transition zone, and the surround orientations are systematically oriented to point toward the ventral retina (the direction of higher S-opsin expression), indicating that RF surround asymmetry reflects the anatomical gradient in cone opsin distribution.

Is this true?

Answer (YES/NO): YES